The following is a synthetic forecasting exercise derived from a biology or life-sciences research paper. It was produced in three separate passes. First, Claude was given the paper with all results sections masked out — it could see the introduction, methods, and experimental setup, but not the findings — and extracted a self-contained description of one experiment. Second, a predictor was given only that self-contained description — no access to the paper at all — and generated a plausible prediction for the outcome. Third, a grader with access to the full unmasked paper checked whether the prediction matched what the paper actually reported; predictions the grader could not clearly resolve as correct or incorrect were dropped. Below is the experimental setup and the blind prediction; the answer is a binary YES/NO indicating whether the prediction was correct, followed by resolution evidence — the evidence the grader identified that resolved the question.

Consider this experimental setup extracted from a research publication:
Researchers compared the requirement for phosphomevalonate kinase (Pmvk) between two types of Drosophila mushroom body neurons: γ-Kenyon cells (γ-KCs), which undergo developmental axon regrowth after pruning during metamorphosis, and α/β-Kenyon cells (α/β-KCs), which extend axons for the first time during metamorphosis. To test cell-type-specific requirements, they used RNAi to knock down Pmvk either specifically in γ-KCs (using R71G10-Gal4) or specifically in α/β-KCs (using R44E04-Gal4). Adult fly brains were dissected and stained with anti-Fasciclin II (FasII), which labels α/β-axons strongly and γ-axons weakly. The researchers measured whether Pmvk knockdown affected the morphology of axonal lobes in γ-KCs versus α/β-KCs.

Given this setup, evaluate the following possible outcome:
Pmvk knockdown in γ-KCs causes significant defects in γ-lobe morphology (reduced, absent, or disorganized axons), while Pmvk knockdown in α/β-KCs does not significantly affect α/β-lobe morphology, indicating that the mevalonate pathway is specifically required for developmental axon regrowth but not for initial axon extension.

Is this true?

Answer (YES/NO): YES